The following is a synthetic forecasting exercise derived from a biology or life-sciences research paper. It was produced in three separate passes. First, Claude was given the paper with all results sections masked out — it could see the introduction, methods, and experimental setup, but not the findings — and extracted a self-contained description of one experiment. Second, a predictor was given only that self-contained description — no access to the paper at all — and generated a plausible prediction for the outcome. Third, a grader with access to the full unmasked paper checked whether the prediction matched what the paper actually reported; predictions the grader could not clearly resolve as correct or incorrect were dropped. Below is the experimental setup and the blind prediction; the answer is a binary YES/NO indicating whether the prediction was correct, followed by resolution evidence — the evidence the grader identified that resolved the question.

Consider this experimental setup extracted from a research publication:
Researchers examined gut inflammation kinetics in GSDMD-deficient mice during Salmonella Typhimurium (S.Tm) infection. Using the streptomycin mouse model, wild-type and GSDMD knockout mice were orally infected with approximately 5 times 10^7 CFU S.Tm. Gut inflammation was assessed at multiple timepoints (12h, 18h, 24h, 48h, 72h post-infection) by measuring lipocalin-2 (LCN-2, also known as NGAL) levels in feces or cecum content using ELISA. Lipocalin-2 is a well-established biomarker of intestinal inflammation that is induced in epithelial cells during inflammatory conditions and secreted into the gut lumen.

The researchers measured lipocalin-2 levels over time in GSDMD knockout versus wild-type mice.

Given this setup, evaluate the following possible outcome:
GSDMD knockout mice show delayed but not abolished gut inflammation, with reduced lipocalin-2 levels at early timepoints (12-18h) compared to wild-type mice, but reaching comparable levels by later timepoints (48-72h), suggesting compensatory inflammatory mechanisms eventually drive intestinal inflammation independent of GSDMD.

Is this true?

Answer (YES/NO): YES